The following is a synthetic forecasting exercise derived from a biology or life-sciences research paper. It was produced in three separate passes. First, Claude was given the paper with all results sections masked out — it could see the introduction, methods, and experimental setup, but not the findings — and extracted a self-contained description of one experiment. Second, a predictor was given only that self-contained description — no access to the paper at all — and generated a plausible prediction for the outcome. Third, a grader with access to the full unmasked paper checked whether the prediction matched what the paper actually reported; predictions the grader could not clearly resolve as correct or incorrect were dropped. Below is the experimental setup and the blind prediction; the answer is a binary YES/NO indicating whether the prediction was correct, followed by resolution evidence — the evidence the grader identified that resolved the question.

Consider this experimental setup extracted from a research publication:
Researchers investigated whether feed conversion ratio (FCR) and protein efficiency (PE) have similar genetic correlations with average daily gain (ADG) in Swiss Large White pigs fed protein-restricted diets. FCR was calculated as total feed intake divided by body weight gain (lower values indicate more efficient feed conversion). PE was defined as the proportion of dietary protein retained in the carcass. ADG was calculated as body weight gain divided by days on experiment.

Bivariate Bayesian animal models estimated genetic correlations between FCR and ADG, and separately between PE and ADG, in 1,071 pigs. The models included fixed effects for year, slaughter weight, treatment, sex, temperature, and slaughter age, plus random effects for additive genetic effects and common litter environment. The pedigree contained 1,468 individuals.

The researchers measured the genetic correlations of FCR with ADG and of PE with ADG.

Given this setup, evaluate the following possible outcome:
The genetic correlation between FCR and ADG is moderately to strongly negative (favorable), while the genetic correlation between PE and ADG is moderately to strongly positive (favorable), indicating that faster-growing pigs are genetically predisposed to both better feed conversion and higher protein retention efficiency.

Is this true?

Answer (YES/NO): NO